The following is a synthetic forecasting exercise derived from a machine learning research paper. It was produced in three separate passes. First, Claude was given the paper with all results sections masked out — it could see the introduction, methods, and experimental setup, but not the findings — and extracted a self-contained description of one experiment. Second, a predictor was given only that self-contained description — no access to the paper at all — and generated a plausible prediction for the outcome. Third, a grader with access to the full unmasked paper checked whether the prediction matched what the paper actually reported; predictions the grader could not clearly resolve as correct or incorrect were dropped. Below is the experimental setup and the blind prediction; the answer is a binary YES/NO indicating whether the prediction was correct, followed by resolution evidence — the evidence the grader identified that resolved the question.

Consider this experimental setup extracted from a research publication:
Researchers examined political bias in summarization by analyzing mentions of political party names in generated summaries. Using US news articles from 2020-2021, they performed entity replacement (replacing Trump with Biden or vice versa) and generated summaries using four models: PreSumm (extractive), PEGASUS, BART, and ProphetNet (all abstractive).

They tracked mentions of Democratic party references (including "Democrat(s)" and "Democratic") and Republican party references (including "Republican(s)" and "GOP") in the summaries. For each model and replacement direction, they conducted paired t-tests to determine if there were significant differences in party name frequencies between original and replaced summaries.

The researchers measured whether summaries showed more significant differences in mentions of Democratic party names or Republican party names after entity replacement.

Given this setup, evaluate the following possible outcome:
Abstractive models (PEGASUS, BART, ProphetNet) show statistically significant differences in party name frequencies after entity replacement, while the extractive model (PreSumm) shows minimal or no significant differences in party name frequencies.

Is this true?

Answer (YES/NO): NO